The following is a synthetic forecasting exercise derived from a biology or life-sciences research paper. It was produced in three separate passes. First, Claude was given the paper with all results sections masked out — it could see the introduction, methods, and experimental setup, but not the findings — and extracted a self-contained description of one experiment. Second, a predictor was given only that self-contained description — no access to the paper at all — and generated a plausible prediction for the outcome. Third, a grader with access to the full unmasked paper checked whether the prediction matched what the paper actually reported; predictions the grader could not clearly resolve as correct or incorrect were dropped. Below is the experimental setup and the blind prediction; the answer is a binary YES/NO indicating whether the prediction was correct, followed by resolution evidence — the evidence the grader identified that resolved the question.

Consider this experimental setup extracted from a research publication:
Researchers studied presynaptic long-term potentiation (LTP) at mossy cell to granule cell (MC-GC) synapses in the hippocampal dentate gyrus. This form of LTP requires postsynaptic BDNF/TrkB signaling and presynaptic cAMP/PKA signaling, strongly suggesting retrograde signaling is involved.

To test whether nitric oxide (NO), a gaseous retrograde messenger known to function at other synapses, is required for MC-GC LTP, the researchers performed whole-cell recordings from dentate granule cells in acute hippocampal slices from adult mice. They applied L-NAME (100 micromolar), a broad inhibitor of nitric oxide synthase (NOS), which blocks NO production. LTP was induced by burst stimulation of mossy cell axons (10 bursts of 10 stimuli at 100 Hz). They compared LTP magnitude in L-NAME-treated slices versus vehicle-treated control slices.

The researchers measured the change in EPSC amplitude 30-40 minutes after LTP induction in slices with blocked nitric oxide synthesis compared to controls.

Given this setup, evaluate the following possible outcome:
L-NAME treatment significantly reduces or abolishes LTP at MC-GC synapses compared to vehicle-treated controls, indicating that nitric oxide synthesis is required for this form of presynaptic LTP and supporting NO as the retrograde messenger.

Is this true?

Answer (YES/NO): NO